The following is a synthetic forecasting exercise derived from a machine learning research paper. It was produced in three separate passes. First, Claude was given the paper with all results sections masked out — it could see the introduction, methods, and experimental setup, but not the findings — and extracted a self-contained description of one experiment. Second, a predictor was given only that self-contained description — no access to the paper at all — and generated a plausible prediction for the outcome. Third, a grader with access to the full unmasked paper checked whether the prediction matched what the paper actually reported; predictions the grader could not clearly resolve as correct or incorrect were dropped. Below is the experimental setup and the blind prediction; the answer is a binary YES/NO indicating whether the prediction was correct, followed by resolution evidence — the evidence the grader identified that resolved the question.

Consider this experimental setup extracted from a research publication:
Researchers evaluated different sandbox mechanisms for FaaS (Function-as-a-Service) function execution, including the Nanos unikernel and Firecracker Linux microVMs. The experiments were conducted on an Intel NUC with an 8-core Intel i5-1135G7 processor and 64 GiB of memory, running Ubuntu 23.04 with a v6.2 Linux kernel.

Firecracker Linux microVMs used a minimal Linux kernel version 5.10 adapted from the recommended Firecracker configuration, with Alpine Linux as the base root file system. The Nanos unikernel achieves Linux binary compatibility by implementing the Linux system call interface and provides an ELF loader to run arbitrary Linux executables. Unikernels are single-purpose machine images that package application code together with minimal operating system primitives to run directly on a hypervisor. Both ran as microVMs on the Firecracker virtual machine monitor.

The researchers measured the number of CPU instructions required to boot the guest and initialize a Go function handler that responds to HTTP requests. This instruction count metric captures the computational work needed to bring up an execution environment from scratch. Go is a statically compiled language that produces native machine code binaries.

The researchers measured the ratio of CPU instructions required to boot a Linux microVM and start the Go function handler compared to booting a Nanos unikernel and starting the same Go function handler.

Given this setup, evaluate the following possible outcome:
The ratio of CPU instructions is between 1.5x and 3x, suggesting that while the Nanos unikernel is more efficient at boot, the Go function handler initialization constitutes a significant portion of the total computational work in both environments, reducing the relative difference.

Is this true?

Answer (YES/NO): NO